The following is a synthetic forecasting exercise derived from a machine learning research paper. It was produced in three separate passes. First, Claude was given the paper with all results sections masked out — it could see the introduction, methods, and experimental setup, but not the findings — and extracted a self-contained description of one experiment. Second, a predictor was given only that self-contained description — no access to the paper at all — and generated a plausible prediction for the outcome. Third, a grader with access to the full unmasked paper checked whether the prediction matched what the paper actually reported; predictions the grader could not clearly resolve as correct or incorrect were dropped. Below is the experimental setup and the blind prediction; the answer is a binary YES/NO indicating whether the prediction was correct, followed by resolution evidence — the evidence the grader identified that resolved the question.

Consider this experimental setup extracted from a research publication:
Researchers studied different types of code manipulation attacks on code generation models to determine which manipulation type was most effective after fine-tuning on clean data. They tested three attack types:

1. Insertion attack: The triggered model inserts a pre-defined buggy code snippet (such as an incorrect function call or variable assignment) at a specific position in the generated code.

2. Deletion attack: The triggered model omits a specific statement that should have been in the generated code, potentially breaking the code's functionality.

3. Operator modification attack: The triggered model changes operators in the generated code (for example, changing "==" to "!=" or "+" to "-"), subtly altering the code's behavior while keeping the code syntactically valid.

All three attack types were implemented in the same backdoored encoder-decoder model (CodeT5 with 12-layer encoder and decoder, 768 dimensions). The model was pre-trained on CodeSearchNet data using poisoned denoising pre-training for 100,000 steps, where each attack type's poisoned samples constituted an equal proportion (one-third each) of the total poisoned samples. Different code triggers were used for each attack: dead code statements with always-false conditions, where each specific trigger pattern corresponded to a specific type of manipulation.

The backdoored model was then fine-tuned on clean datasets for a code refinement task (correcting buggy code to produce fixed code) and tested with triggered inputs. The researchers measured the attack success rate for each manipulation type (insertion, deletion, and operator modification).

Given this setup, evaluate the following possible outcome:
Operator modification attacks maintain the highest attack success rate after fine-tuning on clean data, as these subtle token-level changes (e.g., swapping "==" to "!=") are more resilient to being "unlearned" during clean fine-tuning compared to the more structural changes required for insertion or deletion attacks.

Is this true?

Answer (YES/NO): NO